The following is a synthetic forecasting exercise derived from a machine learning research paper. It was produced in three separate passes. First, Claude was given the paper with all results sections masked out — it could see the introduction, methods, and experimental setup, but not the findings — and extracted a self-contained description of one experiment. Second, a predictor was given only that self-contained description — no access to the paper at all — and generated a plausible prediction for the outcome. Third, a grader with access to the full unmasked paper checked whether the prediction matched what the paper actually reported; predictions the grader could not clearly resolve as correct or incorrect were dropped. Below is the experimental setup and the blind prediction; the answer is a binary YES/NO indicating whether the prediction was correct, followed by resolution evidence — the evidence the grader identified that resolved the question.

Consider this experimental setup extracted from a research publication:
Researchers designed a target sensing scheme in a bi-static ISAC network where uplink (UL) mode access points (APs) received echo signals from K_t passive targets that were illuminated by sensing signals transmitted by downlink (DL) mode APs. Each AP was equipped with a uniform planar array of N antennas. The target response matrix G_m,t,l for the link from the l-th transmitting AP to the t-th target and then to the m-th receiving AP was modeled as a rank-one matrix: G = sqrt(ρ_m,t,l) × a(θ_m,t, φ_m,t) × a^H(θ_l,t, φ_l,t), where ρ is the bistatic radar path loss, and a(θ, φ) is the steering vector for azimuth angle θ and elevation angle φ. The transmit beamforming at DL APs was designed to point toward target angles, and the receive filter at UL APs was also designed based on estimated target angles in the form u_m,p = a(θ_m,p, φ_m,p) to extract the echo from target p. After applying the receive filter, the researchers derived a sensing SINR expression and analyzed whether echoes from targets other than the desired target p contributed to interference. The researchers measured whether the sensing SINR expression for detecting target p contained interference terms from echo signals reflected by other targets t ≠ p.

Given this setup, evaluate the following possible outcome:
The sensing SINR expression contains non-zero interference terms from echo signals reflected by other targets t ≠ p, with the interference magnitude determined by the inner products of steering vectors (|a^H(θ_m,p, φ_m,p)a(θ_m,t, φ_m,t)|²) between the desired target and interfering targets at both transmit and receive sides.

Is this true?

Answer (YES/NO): YES